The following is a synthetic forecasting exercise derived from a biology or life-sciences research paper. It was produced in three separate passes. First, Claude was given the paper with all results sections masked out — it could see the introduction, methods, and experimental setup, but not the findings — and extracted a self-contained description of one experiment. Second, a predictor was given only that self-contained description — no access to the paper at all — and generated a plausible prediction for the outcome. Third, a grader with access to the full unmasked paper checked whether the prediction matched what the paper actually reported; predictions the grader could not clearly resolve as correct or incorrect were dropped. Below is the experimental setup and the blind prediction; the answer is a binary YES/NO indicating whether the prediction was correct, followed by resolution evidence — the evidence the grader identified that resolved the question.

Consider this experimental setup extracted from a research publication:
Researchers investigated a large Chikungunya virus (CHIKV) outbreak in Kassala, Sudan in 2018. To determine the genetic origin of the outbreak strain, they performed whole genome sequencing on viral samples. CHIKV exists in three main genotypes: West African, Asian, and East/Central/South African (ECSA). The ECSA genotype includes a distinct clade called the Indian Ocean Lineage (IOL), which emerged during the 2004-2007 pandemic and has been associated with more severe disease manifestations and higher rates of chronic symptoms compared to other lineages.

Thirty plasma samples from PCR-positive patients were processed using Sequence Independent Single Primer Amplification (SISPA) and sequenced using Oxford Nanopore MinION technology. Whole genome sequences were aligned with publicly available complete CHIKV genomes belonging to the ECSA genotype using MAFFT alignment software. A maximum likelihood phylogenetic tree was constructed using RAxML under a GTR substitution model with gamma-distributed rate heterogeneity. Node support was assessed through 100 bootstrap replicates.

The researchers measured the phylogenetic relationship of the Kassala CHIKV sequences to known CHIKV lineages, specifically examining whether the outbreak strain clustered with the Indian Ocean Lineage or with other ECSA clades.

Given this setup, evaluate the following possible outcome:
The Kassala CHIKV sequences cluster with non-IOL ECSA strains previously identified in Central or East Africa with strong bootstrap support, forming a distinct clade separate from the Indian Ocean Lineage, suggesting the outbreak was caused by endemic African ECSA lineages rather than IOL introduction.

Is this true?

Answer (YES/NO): NO